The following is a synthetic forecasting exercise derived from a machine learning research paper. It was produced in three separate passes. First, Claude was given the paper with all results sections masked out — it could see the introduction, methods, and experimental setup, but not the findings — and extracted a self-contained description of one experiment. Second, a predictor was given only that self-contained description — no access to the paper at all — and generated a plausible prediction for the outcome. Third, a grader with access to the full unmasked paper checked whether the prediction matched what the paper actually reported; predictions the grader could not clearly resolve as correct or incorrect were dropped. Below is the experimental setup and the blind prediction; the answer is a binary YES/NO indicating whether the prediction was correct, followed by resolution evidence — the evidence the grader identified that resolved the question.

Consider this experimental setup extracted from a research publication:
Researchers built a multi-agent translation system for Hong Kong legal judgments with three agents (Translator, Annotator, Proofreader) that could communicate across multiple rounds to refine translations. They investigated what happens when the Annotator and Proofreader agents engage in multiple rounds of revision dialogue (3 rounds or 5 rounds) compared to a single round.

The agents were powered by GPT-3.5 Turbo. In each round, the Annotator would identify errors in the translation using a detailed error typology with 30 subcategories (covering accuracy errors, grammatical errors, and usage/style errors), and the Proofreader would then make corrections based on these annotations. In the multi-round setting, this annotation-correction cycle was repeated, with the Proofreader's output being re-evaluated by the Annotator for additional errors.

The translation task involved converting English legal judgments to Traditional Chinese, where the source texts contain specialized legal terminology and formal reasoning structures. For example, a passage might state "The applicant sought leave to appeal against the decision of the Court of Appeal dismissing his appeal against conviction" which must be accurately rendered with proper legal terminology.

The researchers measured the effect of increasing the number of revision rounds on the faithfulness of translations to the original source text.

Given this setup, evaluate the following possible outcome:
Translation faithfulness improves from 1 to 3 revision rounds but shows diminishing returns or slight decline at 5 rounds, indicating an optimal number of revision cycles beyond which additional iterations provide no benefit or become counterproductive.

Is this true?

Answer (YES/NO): NO